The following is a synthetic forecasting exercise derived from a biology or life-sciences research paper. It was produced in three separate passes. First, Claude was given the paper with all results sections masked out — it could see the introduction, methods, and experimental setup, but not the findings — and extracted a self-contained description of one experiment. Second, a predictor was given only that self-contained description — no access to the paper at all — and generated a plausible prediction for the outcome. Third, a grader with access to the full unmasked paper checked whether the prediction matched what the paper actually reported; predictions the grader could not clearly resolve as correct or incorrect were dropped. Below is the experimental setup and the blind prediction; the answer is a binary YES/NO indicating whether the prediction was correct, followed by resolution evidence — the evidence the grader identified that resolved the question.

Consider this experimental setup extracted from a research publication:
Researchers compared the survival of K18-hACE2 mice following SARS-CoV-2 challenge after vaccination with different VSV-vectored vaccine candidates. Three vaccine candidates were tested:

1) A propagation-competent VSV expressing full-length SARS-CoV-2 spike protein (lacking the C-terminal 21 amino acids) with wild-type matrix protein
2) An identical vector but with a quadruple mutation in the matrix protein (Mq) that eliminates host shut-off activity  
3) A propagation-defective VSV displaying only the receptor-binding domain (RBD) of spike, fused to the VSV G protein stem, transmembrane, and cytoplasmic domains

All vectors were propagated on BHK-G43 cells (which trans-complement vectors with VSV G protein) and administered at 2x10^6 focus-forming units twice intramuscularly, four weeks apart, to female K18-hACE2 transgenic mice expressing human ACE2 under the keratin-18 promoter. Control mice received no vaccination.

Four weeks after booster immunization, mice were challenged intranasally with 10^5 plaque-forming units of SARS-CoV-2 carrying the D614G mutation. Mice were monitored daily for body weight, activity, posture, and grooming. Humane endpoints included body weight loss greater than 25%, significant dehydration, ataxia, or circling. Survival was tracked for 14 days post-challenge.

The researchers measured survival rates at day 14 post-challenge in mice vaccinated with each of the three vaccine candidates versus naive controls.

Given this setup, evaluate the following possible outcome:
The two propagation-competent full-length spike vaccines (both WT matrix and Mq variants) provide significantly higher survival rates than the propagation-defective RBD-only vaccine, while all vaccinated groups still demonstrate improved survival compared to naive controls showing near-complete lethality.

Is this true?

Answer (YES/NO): NO